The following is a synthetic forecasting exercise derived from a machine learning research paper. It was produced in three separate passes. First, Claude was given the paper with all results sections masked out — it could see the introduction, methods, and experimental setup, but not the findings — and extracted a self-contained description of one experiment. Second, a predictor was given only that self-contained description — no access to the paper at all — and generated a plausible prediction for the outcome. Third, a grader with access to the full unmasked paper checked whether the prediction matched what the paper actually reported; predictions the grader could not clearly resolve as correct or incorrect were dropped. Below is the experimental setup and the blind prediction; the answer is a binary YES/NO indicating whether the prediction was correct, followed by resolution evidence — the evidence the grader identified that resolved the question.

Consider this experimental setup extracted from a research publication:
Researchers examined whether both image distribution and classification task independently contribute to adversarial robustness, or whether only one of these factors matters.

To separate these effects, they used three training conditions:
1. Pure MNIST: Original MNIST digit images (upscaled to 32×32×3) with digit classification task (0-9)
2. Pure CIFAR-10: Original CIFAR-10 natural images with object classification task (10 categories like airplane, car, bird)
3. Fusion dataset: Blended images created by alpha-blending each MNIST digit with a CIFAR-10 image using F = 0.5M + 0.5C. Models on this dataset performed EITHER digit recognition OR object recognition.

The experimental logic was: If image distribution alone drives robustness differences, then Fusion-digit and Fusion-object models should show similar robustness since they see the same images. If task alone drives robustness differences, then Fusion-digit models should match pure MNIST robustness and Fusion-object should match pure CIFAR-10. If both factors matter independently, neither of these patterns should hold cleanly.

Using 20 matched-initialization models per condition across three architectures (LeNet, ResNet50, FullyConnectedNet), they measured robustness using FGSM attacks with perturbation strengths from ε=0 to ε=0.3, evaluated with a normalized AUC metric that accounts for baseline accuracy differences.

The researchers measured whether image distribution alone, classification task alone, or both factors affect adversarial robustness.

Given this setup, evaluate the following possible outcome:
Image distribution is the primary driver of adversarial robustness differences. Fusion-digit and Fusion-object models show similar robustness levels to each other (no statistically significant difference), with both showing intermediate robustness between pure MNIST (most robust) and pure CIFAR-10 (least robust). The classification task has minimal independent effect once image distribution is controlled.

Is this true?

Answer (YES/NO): NO